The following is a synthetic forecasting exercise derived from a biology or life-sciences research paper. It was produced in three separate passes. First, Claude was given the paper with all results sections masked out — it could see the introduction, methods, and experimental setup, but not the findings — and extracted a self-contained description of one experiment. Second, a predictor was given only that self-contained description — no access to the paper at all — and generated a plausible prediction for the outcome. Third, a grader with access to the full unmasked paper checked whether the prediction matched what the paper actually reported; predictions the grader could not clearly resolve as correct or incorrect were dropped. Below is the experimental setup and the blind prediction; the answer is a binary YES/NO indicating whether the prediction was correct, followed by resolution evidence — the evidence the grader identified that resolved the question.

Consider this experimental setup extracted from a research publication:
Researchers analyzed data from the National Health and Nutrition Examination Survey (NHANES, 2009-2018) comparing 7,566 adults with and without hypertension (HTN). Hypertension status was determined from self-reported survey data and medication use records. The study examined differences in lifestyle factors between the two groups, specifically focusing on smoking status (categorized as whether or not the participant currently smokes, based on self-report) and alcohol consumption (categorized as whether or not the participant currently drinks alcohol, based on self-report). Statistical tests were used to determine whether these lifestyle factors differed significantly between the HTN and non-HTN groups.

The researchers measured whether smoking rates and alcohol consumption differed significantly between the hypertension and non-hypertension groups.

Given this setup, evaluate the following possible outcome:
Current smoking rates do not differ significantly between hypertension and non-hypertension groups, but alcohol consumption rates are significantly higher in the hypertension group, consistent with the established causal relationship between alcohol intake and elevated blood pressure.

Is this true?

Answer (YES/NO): NO